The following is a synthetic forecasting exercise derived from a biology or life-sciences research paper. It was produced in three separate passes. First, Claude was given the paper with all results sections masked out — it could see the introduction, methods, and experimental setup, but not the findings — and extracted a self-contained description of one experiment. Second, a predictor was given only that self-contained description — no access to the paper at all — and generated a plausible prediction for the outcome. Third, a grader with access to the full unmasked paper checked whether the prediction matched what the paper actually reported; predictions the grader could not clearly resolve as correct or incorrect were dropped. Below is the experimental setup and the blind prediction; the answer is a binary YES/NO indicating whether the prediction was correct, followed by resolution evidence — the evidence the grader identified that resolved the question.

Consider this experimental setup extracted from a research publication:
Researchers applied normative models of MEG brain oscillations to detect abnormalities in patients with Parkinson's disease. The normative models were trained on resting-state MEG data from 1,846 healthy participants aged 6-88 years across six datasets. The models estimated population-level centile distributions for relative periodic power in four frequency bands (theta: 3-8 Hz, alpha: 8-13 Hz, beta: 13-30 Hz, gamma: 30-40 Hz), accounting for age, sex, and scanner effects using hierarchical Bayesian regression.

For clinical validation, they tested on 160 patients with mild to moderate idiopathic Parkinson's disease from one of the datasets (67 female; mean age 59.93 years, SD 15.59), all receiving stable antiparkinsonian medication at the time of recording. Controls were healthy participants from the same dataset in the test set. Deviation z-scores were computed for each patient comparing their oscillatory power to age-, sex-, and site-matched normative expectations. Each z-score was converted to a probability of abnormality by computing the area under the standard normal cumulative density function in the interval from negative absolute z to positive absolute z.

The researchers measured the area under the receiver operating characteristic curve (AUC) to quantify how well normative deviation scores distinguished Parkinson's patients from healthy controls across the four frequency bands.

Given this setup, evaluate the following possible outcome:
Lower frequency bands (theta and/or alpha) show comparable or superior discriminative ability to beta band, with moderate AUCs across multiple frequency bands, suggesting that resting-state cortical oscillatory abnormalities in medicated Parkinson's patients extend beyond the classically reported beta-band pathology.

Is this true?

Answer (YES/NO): YES